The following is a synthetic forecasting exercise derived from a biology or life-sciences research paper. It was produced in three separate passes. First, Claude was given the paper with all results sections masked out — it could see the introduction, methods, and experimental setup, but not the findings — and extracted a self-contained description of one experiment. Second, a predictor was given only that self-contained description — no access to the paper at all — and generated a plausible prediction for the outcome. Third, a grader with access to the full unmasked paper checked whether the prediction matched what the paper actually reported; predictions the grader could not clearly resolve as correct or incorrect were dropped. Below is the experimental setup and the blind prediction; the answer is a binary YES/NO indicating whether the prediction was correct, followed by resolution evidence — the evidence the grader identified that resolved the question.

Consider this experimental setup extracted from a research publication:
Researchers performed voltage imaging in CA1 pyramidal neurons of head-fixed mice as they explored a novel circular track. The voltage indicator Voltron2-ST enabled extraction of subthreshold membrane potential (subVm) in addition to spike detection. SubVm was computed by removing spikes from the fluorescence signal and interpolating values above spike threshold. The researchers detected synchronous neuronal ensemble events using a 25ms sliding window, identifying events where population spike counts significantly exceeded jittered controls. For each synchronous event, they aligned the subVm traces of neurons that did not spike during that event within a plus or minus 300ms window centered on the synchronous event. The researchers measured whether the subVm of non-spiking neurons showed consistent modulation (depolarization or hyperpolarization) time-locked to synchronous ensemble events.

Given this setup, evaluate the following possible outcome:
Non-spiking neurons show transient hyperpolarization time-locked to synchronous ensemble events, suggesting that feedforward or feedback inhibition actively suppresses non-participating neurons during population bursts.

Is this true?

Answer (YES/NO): NO